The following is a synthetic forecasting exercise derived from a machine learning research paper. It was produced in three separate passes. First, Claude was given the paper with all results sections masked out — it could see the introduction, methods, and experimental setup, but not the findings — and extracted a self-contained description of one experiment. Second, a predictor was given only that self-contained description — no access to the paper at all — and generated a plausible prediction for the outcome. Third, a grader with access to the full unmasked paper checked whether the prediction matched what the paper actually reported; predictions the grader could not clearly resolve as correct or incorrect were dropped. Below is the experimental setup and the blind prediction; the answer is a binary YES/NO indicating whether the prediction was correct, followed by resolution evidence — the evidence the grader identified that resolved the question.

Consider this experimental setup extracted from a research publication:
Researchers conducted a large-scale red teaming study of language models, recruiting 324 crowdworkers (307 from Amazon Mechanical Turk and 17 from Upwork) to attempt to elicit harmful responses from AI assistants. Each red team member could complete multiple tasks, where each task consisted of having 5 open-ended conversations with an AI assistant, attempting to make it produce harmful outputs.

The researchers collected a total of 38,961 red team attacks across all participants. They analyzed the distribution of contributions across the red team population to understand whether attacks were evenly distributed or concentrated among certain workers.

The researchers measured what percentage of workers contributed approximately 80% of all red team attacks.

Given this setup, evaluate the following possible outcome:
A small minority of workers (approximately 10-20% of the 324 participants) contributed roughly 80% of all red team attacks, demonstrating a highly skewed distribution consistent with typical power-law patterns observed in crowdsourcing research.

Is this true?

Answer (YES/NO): YES